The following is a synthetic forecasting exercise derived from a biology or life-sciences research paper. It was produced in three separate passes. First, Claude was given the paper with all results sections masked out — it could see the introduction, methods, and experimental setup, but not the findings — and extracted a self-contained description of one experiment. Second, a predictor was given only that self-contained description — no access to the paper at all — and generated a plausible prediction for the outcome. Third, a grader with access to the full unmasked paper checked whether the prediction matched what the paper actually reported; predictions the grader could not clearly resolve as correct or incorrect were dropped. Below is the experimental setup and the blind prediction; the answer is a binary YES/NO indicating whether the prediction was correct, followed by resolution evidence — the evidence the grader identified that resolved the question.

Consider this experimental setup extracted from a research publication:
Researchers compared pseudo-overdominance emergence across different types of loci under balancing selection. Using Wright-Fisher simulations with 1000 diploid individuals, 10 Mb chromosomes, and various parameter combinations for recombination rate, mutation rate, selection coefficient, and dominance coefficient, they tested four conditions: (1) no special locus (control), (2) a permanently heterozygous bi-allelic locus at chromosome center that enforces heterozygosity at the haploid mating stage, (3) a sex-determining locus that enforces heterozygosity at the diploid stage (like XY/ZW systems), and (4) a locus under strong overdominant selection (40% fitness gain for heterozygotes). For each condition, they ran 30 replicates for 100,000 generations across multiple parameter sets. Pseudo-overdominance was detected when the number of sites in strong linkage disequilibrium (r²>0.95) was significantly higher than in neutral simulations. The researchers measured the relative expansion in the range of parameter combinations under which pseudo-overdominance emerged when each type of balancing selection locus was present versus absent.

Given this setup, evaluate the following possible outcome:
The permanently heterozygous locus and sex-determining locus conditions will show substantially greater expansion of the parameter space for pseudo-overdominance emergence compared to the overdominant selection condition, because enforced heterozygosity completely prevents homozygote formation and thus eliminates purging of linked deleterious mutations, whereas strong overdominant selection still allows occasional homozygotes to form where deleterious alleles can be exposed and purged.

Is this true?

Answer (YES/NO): NO